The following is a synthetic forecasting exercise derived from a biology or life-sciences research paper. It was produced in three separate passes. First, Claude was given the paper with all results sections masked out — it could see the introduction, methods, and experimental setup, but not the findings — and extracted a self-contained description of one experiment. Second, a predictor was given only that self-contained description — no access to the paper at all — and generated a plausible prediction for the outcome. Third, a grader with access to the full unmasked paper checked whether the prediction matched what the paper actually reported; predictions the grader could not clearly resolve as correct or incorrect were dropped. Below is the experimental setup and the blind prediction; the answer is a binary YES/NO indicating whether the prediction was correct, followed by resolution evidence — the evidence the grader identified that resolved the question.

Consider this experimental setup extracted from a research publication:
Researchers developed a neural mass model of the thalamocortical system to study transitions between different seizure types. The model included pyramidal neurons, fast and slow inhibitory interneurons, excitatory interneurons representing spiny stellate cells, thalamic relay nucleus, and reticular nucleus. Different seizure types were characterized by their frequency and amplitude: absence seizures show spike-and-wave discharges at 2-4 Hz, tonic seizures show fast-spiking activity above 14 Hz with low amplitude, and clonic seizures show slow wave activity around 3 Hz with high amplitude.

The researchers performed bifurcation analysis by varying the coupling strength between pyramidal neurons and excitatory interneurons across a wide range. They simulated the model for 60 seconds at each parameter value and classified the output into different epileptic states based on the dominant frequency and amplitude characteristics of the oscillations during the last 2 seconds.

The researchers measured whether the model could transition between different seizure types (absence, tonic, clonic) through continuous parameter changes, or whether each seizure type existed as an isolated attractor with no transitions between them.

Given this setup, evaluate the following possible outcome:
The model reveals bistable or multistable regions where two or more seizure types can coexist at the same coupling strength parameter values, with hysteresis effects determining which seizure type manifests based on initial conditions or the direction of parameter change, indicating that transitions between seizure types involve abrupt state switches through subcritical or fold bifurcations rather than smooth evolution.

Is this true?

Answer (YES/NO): NO